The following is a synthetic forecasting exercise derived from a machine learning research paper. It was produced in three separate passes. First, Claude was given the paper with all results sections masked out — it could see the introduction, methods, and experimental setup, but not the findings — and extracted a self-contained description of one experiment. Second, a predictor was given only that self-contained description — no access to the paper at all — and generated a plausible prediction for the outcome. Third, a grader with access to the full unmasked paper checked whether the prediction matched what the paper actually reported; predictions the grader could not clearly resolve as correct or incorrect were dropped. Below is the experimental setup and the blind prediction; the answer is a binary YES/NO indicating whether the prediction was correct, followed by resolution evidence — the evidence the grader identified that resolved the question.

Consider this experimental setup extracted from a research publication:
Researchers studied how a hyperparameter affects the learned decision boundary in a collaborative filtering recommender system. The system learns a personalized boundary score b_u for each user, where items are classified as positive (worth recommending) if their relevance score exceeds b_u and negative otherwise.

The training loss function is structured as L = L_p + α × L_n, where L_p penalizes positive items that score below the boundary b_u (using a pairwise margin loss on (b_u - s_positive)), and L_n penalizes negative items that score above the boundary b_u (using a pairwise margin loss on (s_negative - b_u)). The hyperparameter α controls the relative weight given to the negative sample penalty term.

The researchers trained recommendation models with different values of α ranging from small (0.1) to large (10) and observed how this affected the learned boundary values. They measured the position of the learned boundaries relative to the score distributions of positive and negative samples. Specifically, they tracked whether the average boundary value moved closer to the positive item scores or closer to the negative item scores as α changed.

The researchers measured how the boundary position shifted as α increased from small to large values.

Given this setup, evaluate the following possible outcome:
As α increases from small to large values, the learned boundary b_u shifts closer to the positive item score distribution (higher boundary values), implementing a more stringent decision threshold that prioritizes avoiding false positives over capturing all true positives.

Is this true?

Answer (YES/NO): YES